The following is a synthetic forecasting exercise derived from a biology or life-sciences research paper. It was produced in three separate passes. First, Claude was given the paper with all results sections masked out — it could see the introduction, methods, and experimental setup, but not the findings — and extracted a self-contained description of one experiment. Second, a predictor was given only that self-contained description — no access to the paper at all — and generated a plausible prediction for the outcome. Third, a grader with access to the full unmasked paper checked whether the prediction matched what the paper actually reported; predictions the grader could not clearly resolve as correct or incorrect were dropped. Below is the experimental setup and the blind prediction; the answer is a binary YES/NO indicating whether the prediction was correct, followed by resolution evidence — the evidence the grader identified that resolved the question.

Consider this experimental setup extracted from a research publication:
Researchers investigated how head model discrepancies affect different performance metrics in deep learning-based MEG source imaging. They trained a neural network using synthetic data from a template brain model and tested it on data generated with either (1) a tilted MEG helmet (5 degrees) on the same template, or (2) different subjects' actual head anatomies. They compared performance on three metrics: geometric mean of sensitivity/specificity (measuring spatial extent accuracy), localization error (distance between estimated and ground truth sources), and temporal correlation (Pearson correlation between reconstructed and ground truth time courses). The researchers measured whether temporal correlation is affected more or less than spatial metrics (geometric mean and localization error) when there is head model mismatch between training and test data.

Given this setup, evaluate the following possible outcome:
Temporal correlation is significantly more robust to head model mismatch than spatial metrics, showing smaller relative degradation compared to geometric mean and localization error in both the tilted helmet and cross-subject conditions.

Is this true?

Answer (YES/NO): YES